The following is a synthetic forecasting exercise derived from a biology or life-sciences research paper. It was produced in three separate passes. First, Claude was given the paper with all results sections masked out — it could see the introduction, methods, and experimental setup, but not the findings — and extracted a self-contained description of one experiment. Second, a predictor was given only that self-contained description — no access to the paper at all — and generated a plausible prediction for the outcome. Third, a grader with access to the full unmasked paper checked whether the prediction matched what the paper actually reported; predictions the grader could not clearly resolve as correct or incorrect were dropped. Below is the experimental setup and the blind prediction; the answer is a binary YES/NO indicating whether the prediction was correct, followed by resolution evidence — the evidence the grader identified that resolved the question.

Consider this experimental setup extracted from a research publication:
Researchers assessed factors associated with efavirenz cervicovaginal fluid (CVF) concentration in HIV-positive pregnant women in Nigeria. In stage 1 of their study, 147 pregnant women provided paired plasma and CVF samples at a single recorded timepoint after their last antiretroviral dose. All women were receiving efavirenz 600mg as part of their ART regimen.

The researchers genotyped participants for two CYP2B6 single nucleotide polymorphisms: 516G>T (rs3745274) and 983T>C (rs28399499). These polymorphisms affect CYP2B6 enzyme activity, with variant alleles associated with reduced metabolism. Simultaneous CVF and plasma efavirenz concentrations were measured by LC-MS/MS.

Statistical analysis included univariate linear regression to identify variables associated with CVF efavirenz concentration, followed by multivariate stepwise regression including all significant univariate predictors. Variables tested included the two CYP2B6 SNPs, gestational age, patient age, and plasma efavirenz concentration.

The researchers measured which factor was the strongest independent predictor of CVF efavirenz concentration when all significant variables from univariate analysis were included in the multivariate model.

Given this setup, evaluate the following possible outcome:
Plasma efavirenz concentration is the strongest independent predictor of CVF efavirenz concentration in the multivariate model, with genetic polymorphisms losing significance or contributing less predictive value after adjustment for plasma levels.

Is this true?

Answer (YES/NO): NO